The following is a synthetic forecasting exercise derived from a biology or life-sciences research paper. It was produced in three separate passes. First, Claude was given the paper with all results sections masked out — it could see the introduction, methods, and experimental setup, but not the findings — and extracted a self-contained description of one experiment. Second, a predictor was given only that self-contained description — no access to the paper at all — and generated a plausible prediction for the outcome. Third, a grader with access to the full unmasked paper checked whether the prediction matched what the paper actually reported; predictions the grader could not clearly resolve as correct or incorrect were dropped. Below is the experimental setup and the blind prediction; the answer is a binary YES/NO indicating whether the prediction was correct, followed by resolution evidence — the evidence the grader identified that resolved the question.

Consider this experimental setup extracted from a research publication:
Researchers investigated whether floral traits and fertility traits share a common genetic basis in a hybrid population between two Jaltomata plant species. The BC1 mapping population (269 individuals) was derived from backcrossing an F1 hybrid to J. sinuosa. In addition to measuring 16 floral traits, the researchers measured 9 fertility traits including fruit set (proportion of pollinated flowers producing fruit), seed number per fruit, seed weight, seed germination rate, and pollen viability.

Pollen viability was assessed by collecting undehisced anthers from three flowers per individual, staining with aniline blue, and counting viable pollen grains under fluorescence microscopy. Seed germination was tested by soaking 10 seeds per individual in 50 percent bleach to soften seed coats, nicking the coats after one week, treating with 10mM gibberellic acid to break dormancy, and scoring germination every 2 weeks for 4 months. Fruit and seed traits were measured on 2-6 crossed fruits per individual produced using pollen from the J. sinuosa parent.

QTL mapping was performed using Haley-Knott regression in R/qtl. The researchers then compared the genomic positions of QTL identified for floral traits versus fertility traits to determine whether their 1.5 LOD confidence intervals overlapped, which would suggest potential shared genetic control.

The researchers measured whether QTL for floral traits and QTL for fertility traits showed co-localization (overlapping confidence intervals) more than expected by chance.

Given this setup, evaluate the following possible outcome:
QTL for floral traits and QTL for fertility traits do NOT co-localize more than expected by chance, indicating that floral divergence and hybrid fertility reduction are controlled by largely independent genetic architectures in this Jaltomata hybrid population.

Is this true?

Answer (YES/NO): YES